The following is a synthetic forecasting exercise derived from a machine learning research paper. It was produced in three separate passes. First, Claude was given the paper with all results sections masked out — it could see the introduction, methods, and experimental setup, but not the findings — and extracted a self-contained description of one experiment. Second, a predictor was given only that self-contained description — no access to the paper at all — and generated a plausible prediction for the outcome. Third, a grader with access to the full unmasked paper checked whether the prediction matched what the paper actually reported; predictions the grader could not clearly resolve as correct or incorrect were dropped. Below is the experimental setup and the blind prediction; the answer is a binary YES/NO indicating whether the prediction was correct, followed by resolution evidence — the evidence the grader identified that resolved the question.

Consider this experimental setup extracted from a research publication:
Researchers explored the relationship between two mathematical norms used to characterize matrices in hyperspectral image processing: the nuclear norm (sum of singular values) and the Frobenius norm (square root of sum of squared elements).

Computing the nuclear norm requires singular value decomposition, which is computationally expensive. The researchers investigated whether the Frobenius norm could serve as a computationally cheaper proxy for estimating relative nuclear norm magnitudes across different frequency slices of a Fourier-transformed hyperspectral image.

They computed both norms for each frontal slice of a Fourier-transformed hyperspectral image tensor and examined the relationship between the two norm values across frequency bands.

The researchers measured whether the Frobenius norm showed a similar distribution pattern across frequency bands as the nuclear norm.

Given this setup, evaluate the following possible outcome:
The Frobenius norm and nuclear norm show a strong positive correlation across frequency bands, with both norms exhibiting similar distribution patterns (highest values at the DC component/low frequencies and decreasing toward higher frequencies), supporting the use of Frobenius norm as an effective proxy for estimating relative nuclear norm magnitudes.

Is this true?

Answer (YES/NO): YES